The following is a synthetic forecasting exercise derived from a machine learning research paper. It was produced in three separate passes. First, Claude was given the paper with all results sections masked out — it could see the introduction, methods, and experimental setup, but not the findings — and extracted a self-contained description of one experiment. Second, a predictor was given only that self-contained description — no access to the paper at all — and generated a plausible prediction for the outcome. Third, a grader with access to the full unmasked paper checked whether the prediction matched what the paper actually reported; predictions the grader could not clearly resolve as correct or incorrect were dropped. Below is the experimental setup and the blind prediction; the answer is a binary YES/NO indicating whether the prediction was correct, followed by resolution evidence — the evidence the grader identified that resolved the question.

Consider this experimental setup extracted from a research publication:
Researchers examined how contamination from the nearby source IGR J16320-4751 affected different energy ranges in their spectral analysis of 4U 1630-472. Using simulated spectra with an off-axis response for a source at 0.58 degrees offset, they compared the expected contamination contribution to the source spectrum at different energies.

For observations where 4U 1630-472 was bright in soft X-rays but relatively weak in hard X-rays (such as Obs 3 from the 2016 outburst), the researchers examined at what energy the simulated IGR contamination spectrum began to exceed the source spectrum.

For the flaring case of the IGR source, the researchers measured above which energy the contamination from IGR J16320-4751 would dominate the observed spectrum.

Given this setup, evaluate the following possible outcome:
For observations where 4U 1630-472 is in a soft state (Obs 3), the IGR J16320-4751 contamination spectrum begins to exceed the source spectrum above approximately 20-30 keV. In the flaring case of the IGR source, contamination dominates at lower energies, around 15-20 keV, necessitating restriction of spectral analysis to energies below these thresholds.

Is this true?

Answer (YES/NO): NO